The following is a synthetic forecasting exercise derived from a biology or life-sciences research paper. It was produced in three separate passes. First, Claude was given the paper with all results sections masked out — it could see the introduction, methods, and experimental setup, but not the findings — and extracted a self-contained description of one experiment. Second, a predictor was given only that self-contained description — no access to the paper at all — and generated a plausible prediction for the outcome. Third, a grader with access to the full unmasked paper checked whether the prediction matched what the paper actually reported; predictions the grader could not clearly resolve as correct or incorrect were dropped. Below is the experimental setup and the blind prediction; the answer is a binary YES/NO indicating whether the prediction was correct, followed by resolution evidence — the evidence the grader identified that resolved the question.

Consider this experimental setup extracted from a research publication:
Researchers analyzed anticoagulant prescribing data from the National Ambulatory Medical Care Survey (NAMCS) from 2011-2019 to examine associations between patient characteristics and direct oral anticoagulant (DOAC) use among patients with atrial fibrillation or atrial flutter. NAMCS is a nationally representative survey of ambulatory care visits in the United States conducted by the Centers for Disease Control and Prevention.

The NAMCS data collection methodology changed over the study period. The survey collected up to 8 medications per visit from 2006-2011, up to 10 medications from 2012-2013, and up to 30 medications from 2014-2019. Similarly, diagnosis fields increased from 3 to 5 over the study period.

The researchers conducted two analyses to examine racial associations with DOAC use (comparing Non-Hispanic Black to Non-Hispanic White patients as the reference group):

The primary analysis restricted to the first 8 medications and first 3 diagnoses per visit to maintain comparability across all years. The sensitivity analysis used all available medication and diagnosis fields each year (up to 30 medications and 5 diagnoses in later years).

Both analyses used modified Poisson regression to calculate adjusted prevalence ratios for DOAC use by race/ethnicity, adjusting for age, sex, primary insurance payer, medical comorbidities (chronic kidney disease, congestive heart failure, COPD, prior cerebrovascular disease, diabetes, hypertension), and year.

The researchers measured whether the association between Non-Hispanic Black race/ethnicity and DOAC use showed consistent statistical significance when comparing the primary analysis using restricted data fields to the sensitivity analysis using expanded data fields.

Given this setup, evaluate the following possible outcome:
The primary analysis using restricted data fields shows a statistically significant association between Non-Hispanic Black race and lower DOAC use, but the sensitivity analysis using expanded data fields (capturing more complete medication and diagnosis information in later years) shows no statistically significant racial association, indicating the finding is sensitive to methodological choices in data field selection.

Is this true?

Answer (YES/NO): YES